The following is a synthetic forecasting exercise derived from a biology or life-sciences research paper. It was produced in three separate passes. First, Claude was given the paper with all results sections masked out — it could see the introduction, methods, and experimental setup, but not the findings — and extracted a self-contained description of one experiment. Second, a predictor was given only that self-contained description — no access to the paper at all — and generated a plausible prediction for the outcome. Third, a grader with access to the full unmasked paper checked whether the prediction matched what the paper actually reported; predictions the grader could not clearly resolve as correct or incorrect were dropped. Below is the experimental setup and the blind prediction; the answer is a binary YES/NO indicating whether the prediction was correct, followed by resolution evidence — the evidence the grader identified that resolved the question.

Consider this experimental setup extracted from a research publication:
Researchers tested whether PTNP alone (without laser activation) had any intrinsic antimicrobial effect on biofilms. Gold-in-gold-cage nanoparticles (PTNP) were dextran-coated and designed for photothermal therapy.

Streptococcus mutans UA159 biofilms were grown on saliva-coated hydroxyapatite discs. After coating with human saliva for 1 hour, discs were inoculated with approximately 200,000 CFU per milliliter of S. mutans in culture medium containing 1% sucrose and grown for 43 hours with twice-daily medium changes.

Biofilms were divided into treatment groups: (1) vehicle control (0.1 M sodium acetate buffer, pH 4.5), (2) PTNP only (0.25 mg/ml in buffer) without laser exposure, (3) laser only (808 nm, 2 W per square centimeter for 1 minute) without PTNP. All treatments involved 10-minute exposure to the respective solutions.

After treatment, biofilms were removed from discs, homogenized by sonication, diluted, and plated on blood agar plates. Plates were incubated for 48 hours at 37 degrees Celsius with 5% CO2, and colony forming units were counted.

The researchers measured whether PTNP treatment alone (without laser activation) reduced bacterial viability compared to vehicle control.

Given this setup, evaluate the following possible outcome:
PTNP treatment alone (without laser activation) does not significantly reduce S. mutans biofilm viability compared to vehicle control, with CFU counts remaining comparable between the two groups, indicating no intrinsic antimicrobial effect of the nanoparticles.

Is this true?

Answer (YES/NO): YES